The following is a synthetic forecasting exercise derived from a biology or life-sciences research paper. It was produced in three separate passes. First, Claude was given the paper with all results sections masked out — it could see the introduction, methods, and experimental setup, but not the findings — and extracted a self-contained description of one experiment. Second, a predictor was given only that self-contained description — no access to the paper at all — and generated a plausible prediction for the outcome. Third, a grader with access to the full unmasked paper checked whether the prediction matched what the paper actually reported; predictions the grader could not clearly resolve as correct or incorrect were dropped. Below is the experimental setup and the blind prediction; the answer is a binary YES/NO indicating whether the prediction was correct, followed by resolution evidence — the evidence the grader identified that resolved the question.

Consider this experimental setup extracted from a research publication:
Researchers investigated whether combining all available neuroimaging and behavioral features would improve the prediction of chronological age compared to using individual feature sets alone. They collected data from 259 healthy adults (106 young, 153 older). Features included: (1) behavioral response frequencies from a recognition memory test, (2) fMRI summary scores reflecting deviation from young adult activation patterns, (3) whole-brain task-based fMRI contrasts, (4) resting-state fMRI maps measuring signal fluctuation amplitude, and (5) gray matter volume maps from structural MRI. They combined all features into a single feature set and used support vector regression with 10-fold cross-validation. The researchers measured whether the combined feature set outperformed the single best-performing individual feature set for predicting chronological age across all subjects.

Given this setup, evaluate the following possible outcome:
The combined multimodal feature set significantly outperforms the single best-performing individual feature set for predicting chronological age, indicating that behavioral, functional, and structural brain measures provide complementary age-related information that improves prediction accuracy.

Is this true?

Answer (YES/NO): NO